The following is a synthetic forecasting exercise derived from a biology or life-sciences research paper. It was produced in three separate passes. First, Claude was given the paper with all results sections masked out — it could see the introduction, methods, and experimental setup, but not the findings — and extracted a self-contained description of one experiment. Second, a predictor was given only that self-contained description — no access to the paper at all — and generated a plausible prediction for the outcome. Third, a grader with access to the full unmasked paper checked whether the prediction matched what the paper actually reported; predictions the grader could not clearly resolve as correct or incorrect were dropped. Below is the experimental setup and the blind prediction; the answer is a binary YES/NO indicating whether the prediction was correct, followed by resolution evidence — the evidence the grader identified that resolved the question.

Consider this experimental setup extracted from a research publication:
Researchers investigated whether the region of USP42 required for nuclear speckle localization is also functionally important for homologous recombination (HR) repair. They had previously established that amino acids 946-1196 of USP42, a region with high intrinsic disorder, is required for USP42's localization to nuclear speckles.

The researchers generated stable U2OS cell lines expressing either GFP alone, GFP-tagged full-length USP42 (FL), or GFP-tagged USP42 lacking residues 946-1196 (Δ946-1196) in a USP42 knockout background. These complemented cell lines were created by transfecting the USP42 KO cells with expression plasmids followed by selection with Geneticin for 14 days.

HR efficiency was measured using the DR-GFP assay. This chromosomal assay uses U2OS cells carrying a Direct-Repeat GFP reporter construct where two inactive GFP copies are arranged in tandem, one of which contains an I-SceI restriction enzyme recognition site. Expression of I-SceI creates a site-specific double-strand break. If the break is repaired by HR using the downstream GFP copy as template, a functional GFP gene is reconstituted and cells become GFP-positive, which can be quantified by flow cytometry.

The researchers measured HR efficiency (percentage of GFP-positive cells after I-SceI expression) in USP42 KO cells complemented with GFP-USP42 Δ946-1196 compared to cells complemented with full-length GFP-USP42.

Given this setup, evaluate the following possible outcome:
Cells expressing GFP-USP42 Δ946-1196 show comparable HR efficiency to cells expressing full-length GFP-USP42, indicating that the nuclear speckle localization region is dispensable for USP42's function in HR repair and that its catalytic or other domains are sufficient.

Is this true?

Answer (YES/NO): NO